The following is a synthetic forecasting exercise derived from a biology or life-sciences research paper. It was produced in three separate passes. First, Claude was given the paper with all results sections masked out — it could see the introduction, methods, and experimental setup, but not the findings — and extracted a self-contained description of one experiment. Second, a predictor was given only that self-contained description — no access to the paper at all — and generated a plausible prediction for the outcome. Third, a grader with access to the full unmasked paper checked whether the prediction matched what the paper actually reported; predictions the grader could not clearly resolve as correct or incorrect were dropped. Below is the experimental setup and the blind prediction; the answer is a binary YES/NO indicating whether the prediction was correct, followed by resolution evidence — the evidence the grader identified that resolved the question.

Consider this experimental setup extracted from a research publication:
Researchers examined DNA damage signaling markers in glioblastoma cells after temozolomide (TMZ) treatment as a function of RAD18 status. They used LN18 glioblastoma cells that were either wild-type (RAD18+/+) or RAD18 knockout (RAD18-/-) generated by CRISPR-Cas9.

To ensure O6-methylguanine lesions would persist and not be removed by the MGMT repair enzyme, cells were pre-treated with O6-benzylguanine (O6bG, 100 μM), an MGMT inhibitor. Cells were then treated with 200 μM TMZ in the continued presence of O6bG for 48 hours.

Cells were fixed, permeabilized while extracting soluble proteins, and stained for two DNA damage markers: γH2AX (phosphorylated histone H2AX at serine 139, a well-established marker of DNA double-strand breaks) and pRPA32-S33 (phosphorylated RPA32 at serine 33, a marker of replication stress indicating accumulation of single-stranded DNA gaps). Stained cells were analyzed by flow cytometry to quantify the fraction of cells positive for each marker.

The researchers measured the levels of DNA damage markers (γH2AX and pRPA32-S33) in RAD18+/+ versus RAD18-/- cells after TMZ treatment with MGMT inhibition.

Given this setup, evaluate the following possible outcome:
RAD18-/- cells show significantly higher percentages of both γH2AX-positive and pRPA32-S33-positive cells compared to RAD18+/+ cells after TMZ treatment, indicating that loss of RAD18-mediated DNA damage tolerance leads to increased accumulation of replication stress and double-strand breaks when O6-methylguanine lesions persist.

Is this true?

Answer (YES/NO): YES